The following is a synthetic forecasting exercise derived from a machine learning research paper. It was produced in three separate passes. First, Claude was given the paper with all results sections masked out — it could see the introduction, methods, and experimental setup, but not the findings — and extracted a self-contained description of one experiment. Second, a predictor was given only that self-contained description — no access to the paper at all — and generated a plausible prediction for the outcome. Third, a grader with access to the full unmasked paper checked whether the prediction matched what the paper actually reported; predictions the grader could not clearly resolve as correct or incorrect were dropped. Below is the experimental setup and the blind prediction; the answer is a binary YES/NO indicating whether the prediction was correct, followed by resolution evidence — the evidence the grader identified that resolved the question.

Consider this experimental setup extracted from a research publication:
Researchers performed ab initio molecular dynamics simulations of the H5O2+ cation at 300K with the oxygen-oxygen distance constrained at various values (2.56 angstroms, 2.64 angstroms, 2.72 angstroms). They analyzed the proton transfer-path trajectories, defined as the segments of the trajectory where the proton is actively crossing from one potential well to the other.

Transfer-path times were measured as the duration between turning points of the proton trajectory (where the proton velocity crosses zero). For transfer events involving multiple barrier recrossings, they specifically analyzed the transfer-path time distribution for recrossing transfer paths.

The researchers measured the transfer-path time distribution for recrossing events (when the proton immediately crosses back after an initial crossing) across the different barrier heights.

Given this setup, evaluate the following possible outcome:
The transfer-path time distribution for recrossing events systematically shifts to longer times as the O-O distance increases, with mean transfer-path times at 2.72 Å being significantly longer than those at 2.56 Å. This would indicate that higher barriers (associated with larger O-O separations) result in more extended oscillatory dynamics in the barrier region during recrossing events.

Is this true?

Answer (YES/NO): NO